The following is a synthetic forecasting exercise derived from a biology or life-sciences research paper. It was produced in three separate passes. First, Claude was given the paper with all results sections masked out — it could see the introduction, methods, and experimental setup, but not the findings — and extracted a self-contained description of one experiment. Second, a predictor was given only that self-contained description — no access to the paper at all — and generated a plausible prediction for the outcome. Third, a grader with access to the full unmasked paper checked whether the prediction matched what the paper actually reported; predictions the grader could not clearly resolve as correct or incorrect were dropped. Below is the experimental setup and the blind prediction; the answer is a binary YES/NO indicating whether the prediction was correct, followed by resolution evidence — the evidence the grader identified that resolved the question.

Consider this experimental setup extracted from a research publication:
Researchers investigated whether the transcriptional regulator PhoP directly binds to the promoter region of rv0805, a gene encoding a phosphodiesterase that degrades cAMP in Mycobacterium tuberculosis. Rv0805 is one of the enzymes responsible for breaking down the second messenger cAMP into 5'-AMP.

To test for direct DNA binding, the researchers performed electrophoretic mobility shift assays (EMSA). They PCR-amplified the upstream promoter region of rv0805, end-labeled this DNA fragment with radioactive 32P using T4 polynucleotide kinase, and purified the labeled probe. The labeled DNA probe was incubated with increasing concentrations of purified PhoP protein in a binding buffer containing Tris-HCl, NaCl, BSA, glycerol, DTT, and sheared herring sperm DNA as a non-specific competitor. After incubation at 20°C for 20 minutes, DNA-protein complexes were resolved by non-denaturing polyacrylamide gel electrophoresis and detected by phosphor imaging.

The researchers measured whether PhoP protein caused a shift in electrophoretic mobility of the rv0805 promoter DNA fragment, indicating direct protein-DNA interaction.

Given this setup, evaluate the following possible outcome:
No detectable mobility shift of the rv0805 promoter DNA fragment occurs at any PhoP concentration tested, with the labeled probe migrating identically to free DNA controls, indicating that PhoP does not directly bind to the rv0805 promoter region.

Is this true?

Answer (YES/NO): NO